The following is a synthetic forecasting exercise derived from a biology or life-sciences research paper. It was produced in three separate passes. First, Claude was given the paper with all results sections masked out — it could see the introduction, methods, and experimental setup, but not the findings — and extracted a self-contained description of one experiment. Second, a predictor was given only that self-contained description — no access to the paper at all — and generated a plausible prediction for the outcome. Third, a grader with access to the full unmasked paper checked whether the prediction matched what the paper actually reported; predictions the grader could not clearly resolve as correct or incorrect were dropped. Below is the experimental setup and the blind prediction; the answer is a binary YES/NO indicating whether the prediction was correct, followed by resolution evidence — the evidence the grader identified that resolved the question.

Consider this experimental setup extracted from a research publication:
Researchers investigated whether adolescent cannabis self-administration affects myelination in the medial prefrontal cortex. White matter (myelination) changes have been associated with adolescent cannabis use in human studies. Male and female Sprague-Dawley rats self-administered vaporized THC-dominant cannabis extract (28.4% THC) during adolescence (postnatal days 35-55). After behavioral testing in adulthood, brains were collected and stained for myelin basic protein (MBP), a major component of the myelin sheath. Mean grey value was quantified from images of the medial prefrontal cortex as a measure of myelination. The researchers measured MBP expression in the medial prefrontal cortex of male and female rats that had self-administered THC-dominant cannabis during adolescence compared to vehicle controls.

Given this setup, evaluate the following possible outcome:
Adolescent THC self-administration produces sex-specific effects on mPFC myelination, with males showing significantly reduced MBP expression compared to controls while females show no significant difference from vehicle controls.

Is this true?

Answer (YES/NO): NO